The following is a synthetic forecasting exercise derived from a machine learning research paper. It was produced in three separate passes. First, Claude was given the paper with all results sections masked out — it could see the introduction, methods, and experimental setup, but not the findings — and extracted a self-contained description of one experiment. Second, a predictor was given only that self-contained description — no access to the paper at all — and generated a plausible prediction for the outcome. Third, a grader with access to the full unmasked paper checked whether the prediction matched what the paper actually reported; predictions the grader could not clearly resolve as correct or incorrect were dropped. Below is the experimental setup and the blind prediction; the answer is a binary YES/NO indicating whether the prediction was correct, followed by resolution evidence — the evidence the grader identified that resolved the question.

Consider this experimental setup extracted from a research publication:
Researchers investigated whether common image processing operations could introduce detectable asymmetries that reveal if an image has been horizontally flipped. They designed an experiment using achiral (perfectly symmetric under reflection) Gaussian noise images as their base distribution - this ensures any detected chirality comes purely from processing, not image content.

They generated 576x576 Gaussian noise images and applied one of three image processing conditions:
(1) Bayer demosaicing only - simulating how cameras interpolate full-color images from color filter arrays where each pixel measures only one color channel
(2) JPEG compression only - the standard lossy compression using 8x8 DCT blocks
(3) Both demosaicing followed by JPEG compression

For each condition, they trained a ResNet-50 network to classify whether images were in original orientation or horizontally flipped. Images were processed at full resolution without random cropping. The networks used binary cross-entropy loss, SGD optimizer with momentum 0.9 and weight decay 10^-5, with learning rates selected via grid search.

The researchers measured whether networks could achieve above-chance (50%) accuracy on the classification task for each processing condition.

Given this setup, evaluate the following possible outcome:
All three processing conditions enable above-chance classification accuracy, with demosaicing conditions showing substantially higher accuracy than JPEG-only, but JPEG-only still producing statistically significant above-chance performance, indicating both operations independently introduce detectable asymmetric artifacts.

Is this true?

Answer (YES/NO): NO